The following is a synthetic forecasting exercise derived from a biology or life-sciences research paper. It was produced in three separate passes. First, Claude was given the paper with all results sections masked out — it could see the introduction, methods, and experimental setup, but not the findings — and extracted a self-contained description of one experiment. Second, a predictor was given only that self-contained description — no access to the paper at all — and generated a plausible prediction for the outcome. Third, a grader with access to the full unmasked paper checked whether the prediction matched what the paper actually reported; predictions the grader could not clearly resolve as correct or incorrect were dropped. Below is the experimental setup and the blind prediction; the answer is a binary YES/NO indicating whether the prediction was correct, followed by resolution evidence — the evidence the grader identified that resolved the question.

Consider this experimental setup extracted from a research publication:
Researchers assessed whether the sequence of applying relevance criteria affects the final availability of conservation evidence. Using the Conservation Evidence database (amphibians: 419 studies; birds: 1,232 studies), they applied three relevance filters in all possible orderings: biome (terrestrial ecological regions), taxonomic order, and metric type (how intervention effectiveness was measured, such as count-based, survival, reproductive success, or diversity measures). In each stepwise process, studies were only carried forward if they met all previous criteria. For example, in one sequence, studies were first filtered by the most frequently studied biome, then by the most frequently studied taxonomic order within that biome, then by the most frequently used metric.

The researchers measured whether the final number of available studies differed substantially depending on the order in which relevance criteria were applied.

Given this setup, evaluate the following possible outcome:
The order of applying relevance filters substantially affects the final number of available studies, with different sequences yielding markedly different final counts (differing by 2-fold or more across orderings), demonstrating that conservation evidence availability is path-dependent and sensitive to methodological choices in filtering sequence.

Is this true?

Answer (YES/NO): NO